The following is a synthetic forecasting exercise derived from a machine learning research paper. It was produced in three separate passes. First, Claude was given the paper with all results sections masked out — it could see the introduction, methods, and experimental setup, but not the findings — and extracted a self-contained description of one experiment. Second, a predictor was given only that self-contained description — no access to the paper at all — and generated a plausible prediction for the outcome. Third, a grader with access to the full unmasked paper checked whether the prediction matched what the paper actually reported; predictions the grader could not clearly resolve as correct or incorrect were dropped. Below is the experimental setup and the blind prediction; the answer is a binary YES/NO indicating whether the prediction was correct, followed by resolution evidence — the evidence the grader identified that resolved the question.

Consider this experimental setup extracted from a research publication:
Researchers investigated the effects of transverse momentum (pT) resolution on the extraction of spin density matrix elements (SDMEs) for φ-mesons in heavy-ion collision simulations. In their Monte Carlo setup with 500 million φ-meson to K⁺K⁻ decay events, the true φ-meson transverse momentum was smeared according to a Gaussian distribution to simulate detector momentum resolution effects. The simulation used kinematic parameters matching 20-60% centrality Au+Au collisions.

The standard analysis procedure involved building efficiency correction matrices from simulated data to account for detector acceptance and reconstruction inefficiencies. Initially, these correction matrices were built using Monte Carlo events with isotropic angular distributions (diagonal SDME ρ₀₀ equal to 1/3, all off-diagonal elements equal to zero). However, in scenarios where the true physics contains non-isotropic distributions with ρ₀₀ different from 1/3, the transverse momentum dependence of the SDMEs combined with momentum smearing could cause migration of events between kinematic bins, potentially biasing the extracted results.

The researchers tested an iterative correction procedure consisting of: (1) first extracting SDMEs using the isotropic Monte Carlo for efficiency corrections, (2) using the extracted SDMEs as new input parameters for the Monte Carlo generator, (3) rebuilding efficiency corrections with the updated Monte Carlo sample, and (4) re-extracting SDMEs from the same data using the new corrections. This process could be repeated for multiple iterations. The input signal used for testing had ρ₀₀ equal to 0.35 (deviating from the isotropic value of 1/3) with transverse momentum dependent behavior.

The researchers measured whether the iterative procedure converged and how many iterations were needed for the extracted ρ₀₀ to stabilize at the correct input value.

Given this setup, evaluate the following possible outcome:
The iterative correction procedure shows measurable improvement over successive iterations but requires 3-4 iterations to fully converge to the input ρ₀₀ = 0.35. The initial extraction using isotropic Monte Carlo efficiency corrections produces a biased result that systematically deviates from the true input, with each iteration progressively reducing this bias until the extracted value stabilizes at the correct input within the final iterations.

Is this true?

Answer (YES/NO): NO